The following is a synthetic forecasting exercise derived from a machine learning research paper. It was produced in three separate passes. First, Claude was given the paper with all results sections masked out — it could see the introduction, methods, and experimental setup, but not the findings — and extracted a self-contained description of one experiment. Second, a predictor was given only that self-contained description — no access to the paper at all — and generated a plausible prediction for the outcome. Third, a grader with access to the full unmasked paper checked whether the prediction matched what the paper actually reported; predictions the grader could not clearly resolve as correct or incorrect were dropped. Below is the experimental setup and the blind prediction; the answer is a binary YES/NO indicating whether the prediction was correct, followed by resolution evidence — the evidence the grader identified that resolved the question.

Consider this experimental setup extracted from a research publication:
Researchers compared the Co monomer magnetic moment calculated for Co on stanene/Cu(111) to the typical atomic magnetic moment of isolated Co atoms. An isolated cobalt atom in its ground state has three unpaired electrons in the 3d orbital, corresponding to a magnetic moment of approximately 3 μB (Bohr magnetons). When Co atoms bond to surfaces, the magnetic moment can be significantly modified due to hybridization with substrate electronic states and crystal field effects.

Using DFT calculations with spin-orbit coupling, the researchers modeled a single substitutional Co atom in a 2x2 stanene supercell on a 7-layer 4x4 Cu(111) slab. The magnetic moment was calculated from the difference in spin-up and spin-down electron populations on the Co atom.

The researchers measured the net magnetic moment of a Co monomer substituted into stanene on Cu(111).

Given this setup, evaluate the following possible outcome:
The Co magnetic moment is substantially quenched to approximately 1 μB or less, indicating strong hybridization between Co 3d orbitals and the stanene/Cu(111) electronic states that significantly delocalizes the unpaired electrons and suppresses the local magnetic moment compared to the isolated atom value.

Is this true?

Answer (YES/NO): YES